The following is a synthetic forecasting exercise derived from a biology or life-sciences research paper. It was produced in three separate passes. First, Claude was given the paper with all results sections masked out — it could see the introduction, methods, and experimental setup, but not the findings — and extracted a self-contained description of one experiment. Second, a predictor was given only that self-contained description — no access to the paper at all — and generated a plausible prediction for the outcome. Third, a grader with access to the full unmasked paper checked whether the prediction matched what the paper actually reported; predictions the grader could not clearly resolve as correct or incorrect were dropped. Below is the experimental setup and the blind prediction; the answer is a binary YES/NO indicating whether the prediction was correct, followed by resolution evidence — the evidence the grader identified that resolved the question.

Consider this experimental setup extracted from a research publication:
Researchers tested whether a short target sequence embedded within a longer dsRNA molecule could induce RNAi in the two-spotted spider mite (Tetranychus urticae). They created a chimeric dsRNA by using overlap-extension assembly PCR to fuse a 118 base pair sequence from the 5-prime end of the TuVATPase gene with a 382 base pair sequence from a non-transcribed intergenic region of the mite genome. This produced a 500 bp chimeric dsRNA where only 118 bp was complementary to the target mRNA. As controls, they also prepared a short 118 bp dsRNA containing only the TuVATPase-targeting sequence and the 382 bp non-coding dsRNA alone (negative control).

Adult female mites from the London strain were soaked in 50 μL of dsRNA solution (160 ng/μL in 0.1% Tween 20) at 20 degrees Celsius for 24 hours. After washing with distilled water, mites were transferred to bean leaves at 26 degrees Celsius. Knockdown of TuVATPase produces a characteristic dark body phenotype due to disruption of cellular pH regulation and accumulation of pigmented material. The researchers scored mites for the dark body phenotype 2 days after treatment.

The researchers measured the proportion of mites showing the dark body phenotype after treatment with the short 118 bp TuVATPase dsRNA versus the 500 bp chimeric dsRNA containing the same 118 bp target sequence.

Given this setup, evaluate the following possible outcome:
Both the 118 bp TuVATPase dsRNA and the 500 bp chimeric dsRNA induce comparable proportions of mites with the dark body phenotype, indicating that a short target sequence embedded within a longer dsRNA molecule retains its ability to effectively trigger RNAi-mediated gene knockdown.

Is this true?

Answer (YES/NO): NO